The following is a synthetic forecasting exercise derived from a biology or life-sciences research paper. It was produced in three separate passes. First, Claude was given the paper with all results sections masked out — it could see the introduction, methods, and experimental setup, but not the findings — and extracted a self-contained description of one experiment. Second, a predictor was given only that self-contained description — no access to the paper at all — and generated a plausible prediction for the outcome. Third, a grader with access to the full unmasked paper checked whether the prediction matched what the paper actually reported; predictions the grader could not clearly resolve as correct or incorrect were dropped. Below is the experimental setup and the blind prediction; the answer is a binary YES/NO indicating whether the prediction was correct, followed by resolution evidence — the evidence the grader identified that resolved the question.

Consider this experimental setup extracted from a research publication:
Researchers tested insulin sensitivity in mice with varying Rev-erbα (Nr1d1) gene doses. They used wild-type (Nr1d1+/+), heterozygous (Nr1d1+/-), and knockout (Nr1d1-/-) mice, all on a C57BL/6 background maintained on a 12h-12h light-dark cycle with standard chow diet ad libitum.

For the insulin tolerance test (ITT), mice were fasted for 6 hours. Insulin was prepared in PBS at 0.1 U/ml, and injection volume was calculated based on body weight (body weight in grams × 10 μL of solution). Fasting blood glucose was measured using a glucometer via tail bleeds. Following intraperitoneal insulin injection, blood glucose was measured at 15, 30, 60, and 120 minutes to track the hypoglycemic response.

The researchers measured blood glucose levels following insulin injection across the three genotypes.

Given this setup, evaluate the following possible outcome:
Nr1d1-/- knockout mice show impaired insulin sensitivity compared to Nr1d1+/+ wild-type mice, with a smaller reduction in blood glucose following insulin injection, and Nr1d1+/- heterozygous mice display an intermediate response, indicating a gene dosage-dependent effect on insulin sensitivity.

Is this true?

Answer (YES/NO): NO